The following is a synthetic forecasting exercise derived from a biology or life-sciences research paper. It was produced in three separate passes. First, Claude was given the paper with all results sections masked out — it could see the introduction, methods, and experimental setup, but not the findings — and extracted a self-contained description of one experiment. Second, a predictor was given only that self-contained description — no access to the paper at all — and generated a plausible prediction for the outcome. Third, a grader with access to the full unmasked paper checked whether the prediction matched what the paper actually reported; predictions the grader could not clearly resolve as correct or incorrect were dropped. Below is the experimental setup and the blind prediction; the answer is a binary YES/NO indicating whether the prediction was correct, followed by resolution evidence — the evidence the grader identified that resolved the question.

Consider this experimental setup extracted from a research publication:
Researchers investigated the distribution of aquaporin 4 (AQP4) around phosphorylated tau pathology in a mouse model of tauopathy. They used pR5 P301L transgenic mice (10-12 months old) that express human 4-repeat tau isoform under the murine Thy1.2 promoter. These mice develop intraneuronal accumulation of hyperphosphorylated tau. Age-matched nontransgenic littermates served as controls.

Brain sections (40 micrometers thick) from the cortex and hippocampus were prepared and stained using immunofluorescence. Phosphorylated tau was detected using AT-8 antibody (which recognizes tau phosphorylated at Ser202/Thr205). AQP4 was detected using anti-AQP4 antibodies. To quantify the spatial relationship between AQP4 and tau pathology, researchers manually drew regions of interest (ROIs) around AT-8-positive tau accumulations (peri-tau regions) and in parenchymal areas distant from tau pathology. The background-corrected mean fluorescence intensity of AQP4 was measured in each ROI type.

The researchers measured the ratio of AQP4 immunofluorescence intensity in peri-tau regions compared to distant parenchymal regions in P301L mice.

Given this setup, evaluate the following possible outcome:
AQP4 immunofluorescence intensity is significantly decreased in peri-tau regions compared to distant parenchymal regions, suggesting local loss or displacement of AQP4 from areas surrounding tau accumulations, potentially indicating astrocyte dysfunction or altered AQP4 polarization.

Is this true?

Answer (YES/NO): NO